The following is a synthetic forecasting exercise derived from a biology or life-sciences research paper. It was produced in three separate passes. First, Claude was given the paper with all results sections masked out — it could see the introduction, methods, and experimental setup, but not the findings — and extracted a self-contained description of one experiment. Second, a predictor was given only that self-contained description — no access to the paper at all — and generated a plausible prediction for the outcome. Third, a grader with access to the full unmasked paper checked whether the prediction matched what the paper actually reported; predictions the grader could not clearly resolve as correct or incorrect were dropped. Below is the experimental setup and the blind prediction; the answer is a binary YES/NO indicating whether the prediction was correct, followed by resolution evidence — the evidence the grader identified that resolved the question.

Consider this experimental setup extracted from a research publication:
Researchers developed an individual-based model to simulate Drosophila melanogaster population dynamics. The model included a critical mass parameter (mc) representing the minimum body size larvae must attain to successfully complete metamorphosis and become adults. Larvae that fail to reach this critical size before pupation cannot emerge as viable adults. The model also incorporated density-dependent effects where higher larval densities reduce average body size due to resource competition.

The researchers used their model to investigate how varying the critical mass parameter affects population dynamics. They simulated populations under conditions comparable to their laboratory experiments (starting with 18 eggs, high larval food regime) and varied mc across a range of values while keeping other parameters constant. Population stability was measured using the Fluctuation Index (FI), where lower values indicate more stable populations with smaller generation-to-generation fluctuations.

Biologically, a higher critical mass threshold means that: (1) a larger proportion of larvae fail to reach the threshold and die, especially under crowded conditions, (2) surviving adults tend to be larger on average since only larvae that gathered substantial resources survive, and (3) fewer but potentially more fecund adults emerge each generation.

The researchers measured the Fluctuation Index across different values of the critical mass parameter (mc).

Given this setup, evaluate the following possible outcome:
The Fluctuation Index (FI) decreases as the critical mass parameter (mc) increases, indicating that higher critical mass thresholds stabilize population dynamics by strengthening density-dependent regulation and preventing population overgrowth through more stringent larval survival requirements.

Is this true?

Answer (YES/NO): NO